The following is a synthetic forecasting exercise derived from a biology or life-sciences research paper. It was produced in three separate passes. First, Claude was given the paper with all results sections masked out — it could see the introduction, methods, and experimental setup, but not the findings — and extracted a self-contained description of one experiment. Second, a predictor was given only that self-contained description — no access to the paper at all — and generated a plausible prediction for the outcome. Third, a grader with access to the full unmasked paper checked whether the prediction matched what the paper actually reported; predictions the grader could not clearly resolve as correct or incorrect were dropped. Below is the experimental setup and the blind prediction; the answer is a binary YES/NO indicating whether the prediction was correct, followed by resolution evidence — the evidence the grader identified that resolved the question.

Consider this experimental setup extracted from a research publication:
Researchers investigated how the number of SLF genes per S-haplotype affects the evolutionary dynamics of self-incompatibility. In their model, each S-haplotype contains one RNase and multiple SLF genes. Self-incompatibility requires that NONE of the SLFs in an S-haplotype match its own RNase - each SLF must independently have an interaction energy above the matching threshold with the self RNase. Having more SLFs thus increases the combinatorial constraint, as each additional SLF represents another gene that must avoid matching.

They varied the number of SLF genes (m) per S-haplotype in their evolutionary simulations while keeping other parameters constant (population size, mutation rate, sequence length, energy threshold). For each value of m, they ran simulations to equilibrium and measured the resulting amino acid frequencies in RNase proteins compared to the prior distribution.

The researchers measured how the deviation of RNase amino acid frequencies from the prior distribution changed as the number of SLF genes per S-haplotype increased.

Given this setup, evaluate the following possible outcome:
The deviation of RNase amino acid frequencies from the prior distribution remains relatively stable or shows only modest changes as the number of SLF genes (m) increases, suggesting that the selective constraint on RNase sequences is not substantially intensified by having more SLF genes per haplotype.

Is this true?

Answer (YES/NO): NO